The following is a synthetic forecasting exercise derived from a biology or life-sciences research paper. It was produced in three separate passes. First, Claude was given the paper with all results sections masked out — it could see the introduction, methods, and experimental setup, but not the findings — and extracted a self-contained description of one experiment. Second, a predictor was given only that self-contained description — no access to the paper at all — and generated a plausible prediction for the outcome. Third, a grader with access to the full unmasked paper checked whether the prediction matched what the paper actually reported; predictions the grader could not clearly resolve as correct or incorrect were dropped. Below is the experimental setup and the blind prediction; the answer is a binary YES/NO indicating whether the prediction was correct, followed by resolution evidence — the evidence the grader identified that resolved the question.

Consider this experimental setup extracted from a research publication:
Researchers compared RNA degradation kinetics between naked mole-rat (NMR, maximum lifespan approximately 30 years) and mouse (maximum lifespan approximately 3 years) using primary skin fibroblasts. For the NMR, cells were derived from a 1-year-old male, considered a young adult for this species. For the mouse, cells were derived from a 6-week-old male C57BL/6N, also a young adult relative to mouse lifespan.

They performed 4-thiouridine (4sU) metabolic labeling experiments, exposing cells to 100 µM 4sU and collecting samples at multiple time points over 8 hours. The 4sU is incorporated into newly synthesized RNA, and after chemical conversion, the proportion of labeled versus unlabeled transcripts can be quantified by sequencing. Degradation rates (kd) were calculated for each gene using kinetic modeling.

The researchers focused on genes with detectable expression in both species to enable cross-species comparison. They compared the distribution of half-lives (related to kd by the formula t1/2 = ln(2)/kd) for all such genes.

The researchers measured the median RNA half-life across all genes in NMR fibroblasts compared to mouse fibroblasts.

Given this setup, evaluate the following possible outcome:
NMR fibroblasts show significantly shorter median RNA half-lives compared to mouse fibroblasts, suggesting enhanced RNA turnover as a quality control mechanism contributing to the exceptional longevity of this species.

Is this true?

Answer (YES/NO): YES